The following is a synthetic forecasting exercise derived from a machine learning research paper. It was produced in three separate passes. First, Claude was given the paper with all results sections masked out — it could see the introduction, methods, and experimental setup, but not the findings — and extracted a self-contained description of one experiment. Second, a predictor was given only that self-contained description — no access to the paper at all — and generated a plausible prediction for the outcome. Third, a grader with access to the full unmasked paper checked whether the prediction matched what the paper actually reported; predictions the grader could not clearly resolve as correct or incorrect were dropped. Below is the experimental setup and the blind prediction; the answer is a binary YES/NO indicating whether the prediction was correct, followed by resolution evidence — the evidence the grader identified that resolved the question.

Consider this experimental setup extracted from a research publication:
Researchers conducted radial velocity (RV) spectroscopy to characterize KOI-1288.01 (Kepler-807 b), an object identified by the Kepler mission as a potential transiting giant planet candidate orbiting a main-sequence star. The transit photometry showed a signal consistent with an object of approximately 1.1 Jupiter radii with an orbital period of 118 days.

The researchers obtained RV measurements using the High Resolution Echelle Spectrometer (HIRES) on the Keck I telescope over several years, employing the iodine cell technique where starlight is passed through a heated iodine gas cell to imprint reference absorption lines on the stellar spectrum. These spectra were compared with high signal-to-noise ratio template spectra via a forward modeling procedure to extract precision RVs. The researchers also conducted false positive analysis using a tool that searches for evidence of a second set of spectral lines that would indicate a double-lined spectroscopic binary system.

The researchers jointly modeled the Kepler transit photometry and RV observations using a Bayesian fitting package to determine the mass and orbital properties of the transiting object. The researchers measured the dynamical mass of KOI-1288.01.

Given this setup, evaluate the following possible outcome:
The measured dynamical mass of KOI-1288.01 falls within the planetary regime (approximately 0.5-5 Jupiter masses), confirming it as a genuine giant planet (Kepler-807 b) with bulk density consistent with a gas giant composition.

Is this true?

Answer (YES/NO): NO